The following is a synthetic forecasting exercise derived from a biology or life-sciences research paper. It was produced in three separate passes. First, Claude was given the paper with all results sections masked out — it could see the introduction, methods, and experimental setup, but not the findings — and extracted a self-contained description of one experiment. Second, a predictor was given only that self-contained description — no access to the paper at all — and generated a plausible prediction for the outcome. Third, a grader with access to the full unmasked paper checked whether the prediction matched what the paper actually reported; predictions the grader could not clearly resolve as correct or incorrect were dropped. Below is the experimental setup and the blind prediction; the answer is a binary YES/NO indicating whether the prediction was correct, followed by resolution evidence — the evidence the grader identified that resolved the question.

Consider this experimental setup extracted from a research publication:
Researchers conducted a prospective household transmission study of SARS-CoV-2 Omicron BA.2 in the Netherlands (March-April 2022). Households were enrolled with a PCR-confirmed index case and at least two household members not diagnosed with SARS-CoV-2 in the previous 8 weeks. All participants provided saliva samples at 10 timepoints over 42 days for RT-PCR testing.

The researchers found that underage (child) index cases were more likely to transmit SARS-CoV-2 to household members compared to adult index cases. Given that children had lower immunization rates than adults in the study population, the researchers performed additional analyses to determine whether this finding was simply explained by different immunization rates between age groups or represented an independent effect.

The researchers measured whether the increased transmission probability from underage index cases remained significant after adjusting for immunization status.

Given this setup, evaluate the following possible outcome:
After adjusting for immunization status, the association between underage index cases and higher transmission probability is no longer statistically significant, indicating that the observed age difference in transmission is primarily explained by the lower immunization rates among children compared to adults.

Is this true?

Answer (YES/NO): NO